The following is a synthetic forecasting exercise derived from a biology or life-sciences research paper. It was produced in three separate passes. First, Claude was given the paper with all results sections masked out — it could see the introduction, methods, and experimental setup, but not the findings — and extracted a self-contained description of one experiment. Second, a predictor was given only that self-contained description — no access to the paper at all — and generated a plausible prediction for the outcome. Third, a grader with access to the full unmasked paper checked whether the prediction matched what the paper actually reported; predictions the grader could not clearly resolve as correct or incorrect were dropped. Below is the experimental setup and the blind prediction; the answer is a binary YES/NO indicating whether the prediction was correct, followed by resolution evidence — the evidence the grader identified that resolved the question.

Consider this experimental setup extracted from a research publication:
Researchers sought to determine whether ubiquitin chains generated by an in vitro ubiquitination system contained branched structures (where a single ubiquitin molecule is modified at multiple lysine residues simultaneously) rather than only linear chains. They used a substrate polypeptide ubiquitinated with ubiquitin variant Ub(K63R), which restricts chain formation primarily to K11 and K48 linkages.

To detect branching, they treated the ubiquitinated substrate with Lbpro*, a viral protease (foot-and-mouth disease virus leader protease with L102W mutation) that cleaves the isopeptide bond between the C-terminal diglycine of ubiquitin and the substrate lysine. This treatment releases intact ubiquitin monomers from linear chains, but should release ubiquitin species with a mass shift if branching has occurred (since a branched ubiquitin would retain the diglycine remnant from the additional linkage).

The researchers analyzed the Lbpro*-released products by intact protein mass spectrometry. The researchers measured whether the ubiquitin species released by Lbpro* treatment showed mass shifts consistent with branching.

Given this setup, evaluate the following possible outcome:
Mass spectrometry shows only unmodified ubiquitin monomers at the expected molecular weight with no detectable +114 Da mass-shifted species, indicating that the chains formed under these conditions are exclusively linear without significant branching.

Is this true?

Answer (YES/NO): NO